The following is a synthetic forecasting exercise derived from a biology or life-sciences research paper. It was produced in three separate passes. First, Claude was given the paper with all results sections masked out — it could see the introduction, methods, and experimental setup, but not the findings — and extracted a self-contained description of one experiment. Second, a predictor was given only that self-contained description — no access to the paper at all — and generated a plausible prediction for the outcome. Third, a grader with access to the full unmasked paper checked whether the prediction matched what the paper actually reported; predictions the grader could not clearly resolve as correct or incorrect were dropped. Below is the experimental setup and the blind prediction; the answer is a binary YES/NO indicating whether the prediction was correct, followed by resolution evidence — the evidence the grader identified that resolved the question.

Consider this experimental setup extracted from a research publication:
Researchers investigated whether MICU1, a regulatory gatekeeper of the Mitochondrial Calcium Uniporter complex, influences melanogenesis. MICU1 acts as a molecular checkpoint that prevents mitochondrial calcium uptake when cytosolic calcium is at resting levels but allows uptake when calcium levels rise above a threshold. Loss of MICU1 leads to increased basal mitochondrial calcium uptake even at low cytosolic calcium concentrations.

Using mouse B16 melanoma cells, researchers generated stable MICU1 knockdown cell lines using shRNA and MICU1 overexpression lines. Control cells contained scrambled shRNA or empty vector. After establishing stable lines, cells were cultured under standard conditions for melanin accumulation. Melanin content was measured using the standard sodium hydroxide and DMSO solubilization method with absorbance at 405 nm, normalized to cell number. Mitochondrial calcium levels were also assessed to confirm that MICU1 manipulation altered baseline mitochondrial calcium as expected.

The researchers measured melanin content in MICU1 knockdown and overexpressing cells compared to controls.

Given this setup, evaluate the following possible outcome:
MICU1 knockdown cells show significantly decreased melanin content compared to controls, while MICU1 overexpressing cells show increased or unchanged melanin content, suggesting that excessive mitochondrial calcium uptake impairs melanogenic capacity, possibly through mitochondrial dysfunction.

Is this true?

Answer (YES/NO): NO